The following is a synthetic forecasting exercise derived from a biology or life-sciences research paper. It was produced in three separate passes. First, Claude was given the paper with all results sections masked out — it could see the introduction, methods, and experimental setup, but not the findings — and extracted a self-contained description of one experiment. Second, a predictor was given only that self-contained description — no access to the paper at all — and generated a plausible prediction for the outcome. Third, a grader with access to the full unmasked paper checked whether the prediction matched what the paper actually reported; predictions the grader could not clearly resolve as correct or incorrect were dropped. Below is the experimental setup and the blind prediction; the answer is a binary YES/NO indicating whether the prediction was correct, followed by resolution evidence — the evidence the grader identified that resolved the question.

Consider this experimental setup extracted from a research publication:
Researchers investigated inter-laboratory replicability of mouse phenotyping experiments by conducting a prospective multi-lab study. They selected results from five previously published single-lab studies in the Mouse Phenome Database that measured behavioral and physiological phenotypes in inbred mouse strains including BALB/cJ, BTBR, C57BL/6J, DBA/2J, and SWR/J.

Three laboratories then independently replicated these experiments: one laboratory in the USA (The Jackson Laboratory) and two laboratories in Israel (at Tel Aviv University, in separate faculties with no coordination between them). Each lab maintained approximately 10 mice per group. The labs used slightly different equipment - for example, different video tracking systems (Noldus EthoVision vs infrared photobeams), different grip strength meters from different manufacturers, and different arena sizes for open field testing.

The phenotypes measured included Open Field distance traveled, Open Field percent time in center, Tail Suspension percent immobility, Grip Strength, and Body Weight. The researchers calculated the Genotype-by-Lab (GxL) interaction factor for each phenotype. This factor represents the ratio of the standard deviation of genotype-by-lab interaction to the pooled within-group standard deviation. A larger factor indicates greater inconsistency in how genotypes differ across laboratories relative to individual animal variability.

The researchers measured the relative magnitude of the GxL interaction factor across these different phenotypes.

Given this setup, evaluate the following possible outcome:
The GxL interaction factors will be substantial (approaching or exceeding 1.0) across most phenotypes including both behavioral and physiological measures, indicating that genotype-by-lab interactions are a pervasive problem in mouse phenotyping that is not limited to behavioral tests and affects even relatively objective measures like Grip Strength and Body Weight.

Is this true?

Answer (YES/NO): NO